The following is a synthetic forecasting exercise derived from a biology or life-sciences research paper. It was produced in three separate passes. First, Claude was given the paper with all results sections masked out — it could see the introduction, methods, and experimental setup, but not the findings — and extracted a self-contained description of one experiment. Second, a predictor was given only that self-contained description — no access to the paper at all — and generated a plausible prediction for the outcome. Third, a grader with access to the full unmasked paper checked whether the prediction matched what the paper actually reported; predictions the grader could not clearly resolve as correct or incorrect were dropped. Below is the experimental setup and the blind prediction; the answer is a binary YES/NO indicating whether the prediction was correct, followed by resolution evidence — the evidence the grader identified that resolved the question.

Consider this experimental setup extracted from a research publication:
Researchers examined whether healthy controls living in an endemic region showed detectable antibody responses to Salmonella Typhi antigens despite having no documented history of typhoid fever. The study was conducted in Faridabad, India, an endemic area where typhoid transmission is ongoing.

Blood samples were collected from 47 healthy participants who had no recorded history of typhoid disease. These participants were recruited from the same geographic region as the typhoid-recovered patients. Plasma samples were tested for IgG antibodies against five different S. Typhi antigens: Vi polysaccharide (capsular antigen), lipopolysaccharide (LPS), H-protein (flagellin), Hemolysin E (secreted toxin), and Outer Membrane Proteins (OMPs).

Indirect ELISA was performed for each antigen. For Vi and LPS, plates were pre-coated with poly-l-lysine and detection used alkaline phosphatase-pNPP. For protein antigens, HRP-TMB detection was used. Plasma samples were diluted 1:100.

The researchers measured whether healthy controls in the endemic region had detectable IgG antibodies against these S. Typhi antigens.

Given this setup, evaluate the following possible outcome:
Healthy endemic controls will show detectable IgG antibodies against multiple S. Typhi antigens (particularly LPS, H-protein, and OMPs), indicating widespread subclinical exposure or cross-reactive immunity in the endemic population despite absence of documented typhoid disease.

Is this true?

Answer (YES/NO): YES